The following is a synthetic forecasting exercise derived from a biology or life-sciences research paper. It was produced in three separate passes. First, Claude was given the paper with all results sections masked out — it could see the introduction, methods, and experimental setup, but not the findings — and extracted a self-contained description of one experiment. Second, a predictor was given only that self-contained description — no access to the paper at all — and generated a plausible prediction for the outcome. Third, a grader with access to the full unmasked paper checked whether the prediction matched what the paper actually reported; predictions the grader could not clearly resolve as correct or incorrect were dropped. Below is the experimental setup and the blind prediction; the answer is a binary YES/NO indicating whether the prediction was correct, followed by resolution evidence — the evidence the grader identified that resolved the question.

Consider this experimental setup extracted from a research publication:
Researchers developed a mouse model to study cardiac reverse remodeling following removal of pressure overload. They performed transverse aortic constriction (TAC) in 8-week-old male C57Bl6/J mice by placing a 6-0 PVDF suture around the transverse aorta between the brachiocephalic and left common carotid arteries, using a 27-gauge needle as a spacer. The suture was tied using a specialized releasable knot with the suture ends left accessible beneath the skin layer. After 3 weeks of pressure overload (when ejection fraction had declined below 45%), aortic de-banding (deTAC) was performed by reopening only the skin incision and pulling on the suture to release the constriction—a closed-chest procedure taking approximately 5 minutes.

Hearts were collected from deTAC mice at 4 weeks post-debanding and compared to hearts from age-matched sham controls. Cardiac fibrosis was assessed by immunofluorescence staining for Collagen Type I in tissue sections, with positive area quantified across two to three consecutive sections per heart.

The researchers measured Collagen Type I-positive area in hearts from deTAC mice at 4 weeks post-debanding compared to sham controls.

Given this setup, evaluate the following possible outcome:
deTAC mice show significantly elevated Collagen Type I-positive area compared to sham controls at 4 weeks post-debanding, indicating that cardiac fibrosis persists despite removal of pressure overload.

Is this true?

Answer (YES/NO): YES